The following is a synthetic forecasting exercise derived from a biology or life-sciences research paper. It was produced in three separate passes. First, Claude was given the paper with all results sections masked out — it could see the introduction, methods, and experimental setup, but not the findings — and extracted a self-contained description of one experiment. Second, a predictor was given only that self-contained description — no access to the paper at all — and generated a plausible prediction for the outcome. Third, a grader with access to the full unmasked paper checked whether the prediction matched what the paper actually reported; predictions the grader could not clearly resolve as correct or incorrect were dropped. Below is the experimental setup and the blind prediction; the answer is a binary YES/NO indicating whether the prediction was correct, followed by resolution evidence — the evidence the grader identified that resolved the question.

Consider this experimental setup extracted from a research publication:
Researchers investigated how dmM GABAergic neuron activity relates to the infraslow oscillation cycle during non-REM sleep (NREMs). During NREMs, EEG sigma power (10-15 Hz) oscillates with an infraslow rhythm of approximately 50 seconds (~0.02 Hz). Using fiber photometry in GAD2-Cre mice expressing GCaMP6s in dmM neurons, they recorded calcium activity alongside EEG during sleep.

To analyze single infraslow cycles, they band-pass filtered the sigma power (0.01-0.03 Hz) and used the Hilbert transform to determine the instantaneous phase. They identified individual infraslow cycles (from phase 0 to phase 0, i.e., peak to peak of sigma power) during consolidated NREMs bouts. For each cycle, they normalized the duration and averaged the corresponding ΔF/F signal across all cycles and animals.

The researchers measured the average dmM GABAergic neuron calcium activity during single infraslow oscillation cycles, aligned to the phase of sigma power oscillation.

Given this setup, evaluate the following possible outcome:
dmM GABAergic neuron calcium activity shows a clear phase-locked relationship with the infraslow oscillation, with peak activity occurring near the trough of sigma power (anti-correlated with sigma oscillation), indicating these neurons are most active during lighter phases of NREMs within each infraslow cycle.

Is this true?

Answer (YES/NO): NO